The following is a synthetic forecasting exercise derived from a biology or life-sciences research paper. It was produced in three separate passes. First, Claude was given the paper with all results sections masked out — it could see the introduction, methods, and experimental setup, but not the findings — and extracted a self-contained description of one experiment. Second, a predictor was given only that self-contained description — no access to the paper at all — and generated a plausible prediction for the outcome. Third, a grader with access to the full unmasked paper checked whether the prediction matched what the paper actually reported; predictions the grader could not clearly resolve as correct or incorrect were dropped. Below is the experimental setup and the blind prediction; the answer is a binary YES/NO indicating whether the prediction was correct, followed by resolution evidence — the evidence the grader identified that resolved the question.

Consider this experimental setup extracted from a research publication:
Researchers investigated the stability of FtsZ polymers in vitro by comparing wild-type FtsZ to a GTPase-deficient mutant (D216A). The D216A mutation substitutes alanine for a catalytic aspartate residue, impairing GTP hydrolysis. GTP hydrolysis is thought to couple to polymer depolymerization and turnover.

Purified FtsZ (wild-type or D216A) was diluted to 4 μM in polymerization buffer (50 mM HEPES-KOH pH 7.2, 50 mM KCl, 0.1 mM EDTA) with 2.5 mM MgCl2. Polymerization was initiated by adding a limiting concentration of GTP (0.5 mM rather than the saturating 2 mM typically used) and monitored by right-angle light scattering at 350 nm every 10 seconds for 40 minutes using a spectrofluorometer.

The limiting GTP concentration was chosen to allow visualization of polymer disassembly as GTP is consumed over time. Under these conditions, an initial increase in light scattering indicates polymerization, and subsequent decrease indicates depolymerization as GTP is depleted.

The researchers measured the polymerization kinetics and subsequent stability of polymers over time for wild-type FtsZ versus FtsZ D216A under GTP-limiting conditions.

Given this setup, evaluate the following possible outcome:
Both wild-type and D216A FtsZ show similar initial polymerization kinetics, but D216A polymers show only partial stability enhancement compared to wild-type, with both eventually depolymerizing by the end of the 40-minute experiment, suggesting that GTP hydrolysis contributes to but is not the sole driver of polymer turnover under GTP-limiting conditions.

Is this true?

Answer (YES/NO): NO